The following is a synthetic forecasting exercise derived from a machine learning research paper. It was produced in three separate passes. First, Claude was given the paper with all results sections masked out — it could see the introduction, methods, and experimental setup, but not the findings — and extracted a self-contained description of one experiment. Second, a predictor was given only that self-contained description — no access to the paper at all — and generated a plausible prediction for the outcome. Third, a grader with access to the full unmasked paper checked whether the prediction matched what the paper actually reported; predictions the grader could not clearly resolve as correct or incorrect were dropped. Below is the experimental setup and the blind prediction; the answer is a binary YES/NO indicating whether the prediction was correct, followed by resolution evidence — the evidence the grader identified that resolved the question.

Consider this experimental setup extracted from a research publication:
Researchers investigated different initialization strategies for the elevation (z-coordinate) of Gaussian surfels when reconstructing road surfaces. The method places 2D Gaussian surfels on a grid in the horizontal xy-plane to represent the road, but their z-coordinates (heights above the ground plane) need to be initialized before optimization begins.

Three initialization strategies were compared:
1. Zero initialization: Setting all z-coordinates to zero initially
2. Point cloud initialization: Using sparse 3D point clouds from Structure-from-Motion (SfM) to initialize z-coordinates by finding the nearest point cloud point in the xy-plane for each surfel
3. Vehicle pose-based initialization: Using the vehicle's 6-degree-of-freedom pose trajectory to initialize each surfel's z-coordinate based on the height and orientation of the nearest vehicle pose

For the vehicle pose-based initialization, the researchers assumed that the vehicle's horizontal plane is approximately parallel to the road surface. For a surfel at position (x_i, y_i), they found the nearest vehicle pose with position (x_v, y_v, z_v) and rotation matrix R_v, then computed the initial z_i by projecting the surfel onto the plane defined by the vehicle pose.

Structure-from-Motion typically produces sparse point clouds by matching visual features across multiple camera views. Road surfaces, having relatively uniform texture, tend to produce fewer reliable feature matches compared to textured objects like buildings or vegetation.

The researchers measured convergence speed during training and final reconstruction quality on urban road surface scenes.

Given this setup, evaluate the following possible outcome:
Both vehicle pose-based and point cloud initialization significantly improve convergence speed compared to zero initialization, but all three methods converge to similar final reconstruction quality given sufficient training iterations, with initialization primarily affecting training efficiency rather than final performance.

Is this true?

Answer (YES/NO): NO